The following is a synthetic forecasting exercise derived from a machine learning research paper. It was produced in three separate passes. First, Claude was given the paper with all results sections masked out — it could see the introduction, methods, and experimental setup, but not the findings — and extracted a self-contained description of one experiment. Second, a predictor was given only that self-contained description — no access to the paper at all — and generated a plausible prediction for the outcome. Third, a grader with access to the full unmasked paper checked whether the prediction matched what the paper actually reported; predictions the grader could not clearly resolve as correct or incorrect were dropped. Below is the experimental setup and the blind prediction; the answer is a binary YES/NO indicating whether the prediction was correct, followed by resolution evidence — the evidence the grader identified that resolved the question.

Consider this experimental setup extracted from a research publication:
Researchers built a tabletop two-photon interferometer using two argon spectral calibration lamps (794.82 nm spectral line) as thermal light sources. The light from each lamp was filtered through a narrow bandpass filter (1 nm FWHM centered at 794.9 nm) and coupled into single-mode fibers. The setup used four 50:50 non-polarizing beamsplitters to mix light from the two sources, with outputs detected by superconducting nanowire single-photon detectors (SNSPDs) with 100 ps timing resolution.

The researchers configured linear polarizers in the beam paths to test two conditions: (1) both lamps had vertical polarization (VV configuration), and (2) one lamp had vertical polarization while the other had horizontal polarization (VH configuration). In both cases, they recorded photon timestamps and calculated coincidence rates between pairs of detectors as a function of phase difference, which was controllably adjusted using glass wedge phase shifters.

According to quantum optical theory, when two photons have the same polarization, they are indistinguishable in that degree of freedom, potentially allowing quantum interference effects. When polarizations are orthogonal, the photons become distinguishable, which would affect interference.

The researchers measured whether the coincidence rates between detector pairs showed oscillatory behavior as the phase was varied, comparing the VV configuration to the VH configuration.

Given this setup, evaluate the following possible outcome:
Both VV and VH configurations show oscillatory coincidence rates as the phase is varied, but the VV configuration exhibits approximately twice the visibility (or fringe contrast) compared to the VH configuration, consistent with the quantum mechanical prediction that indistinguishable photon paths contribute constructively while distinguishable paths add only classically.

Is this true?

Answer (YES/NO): NO